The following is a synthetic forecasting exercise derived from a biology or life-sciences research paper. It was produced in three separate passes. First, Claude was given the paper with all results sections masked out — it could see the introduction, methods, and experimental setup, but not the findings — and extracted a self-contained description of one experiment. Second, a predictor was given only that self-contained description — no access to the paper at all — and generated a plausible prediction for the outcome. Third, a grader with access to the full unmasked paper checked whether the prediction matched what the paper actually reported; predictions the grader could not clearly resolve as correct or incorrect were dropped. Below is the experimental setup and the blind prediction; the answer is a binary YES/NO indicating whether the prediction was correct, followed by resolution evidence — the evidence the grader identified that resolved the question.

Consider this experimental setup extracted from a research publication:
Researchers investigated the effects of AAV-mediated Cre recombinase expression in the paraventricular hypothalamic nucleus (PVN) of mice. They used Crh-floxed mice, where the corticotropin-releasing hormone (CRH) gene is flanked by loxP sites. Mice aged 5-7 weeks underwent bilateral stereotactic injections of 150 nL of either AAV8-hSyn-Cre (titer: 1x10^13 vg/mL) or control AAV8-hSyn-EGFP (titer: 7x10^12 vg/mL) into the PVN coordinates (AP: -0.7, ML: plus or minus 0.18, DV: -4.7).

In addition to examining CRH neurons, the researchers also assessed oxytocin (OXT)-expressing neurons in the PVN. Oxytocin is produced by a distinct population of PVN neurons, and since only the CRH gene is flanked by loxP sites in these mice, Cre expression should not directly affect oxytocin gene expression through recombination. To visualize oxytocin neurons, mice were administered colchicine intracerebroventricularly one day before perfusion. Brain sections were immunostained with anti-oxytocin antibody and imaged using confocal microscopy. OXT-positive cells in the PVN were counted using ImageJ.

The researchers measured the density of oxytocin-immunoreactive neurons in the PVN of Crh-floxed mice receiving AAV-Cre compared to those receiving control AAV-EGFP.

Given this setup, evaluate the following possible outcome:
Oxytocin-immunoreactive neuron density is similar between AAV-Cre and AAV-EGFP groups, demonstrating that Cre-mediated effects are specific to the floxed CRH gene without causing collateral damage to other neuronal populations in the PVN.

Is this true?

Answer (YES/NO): NO